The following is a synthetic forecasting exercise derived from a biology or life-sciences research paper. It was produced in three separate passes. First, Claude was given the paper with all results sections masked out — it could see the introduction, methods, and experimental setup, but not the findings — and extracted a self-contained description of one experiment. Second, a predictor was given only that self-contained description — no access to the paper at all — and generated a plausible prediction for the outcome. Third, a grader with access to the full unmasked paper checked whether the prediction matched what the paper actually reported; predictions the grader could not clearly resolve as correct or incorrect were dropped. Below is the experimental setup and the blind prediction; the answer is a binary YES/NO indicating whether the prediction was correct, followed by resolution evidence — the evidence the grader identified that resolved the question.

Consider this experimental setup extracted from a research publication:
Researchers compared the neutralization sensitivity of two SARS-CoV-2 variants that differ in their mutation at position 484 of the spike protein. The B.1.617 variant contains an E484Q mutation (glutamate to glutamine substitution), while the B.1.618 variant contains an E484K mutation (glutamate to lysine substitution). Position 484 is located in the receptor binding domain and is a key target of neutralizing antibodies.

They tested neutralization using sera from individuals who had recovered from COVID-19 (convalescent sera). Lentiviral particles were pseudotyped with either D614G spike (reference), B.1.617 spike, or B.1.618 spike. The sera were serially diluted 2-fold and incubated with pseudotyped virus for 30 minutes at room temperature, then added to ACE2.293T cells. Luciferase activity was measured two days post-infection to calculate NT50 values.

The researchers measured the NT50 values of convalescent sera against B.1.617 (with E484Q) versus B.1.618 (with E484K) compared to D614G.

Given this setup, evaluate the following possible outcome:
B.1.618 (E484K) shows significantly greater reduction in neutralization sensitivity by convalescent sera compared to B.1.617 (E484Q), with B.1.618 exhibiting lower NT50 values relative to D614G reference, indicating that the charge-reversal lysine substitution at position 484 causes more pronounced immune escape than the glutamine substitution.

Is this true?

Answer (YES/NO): NO